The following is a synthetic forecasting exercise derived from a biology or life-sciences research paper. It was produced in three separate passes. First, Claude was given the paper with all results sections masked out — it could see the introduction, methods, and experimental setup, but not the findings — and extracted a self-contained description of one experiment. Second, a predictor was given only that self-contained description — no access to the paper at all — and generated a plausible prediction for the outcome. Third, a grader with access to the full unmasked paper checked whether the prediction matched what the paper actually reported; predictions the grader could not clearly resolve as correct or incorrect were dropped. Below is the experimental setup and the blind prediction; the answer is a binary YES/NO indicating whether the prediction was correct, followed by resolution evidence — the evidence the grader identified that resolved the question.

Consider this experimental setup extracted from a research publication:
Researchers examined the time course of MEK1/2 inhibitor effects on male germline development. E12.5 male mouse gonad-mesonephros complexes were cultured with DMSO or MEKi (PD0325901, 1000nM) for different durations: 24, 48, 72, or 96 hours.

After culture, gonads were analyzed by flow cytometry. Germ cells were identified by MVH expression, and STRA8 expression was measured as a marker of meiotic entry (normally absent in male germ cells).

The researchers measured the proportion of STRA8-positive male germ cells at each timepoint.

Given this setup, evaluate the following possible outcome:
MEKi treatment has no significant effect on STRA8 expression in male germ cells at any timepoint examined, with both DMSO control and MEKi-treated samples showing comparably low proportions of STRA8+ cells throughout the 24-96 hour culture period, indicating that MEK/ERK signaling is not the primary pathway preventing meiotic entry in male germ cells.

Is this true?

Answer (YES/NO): NO